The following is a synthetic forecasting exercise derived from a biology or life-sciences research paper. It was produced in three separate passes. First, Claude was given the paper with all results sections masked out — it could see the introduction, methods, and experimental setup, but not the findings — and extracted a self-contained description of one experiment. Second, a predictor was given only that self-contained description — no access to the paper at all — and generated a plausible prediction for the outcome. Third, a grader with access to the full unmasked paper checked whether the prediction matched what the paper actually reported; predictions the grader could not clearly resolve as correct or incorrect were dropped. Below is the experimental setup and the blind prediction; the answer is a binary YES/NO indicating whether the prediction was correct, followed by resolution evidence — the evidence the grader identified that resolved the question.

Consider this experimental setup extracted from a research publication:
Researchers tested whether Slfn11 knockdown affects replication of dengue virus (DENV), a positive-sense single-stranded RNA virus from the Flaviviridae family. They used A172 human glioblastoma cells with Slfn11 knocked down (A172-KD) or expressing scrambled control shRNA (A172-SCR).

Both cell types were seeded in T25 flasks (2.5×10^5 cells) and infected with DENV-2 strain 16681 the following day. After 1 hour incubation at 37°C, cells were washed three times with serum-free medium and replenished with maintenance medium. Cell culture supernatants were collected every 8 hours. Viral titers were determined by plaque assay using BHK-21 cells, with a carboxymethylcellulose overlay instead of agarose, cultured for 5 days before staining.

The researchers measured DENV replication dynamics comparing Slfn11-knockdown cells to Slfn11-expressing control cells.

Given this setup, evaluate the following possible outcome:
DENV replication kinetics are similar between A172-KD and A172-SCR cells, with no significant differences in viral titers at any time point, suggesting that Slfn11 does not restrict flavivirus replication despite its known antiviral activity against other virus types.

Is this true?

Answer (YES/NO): NO